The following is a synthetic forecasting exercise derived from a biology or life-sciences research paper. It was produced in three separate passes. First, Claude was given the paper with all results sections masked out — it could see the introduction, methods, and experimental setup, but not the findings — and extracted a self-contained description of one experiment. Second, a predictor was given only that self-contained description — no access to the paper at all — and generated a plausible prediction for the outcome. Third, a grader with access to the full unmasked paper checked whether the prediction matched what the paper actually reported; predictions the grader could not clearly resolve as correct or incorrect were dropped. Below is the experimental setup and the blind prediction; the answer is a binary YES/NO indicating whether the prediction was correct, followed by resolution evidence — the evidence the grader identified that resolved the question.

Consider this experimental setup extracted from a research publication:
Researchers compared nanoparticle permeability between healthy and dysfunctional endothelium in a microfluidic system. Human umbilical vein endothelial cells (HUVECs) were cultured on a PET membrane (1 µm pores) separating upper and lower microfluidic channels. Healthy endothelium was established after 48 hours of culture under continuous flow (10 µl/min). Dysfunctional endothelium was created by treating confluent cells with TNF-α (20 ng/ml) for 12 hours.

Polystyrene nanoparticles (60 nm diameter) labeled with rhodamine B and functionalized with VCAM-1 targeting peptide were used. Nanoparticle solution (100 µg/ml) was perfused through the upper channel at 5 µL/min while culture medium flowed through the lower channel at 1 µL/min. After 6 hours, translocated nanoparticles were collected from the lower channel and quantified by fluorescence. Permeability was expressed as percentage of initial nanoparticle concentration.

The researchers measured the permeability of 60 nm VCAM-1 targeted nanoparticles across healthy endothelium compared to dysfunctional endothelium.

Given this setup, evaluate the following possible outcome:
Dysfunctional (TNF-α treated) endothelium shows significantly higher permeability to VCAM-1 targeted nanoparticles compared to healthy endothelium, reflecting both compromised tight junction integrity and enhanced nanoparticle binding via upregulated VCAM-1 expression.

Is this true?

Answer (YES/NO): YES